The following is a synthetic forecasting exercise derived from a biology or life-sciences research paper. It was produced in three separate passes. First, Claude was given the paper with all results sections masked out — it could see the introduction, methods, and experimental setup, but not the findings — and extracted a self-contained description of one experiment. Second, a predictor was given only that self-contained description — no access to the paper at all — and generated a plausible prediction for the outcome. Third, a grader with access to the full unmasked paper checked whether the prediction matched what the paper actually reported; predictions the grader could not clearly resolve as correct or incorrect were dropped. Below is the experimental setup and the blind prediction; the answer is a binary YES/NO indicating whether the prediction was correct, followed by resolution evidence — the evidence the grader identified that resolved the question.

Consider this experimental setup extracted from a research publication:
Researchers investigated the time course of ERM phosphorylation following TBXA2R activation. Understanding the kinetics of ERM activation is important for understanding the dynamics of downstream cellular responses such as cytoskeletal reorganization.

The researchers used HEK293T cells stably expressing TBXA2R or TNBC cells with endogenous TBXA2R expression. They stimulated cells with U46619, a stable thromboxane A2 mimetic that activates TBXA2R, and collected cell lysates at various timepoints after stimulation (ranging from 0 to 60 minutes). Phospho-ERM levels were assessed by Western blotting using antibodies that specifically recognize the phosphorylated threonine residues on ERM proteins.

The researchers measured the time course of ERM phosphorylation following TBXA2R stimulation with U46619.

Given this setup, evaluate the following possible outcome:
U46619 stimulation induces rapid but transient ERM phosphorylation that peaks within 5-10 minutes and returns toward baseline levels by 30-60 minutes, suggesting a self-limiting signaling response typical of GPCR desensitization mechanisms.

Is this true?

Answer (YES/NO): NO